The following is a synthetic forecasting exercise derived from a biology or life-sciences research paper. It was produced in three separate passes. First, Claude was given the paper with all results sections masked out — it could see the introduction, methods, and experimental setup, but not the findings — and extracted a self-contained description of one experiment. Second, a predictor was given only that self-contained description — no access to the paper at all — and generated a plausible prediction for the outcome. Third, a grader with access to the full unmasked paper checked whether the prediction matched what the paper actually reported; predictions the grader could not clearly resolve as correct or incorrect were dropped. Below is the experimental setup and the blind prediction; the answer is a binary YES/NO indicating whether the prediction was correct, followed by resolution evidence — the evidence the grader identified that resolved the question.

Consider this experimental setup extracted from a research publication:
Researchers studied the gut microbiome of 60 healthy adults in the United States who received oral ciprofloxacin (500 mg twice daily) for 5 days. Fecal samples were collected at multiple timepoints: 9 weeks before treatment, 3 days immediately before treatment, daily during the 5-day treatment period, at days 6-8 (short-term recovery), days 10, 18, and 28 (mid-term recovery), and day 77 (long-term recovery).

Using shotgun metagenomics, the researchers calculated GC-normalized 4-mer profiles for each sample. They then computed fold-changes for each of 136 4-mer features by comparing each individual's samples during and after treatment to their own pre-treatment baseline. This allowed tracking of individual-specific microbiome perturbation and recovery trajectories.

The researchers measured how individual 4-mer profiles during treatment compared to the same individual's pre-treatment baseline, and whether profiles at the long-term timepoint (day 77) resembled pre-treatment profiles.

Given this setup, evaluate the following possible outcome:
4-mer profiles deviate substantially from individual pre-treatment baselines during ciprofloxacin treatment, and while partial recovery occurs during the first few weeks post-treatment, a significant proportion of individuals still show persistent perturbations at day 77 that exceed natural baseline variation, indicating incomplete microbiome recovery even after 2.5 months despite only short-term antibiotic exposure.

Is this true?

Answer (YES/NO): NO